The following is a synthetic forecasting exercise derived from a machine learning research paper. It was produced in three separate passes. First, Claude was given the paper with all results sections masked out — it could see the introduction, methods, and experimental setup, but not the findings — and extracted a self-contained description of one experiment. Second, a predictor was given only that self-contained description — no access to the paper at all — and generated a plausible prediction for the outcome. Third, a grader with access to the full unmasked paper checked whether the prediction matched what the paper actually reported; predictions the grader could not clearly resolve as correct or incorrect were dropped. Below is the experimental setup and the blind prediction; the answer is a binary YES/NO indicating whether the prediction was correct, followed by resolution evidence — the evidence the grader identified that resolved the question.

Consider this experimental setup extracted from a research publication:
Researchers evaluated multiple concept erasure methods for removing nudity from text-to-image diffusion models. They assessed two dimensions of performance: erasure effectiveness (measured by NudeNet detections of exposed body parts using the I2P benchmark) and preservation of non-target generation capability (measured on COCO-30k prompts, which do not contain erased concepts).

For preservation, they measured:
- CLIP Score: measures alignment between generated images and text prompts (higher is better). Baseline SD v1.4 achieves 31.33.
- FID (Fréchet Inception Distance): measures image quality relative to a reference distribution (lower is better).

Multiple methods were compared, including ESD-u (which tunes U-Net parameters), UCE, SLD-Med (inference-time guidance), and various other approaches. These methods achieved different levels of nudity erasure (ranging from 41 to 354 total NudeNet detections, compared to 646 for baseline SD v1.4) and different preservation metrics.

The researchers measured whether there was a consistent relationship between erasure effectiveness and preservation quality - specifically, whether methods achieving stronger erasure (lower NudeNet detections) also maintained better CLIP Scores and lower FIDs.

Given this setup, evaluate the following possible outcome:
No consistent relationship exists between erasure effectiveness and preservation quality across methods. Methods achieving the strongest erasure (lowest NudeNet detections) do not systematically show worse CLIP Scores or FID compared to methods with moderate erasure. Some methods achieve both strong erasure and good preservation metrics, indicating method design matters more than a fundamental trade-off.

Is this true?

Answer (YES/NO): YES